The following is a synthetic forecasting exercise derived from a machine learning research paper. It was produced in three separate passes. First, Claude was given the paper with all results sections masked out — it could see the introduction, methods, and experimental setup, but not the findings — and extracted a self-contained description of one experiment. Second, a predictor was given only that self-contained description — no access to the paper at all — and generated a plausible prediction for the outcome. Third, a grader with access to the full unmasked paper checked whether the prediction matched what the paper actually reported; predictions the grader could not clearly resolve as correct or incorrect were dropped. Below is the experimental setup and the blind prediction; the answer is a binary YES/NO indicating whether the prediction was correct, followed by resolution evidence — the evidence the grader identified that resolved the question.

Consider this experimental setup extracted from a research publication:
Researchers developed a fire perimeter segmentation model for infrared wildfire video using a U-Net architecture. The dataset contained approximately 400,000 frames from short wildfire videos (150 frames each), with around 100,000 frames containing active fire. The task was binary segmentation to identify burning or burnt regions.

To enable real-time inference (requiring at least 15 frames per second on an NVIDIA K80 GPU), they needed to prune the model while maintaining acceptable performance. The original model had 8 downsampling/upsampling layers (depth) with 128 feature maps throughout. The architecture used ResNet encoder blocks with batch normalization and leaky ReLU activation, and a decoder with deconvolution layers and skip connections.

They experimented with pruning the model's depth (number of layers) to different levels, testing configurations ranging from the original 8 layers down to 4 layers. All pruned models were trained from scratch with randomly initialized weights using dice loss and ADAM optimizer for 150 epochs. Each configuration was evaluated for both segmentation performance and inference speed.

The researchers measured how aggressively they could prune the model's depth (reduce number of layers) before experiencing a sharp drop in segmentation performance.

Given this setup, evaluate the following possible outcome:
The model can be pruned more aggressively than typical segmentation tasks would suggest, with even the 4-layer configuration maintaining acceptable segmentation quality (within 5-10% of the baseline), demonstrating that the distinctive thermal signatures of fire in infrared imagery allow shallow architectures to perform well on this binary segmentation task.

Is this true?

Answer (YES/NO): NO